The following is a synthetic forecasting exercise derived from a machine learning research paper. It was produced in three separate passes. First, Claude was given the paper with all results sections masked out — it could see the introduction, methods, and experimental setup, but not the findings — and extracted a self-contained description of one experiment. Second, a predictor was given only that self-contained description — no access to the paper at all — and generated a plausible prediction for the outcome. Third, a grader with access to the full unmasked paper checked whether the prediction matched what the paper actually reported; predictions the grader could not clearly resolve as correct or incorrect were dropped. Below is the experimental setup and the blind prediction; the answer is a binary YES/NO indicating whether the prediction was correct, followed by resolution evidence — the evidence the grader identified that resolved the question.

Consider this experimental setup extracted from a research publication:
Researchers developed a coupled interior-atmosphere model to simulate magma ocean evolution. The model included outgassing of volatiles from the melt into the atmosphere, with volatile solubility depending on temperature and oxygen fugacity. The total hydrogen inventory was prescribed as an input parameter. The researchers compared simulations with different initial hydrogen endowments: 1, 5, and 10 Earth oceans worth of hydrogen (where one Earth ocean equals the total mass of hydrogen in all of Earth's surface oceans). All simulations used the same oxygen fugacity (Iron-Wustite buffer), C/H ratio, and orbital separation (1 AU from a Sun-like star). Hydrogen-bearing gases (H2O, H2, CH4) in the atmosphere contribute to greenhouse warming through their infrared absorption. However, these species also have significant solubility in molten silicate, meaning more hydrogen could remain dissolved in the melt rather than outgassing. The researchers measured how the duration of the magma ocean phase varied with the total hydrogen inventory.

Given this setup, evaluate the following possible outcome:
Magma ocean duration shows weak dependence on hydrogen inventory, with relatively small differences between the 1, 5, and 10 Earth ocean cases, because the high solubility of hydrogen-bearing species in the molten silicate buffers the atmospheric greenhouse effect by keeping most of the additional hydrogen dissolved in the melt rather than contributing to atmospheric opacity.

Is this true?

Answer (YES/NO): NO